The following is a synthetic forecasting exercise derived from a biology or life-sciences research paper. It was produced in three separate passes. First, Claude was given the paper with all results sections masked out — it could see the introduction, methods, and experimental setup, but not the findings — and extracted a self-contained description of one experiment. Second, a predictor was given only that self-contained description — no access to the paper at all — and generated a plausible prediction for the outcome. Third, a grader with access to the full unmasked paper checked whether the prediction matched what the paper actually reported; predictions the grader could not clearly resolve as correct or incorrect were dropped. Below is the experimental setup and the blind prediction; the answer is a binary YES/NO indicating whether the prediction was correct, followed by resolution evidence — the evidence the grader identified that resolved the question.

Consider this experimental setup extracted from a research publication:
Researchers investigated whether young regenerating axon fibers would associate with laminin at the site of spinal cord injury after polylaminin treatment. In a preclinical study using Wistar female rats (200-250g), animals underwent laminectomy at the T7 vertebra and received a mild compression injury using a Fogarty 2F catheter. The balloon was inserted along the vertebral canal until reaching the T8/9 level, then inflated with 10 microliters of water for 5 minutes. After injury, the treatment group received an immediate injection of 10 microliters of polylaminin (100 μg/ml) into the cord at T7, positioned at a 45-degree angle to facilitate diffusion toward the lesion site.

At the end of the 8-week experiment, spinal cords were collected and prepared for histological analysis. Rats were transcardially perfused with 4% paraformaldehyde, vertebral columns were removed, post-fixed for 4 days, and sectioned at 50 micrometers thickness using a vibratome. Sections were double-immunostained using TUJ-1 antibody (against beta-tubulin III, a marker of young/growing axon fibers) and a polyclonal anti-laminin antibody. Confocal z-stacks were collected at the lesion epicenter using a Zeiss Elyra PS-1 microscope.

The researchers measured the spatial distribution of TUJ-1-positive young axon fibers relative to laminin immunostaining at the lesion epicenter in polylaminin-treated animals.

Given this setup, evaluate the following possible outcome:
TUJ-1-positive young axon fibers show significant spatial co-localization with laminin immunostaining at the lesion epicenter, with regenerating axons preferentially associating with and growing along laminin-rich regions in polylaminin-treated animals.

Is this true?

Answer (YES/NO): YES